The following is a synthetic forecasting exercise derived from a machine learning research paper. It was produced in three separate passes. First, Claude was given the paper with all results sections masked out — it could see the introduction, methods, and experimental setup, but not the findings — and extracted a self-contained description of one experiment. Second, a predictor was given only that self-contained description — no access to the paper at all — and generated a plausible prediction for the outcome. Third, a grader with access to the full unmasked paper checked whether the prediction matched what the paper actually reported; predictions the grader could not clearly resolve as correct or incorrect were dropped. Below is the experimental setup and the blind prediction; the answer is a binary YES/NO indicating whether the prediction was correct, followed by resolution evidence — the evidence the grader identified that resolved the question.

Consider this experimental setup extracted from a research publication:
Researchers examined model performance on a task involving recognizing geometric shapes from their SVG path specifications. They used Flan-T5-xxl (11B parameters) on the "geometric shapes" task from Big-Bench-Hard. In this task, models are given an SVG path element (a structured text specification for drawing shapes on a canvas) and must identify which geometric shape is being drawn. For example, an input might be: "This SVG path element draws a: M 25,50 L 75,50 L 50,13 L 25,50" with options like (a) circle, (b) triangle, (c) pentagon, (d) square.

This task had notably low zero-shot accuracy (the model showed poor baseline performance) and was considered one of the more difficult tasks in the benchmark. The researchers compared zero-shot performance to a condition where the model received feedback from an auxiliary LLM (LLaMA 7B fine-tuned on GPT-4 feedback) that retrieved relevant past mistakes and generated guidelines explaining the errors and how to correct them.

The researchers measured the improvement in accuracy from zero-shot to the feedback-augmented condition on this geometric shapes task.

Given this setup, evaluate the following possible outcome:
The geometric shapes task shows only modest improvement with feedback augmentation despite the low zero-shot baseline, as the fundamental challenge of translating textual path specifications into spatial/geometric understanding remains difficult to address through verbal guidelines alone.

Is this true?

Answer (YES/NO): YES